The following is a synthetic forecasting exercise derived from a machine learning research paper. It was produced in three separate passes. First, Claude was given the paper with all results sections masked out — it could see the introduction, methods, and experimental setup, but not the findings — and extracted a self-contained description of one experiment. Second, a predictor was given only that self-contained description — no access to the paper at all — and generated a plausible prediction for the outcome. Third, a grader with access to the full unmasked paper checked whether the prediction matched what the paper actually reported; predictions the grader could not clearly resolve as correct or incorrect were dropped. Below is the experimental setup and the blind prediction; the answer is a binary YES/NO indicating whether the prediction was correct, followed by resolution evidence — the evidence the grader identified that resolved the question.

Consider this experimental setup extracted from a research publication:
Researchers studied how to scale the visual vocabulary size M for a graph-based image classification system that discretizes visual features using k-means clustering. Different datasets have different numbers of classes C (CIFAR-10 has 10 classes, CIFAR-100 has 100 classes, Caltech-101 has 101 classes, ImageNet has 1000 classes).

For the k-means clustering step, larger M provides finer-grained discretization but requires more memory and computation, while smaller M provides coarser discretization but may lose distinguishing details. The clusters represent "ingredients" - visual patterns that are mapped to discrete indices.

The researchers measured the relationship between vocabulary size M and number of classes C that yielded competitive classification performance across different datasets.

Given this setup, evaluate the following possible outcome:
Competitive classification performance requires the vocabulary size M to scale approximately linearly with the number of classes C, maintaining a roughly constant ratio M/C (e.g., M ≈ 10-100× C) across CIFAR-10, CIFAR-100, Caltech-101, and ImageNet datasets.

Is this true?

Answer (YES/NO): YES